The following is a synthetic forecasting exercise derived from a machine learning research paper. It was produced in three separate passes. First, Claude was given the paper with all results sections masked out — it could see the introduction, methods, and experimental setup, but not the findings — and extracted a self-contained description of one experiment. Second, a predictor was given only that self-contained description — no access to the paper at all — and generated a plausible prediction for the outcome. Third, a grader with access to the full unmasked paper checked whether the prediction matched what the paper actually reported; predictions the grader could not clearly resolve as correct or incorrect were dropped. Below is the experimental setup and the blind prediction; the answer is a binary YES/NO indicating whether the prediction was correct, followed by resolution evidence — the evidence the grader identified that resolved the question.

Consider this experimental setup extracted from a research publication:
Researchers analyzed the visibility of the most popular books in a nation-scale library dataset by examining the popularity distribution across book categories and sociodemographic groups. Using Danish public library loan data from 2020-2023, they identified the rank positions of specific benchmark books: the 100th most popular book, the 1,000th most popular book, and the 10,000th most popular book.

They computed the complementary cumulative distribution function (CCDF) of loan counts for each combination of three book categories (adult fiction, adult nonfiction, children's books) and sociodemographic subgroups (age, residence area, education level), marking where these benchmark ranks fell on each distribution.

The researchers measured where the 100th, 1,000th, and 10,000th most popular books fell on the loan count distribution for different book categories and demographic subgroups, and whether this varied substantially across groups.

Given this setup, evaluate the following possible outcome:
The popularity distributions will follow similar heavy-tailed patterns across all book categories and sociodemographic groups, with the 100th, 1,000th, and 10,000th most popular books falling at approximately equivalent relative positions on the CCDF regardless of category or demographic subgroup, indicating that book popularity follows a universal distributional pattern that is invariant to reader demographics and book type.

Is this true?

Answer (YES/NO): NO